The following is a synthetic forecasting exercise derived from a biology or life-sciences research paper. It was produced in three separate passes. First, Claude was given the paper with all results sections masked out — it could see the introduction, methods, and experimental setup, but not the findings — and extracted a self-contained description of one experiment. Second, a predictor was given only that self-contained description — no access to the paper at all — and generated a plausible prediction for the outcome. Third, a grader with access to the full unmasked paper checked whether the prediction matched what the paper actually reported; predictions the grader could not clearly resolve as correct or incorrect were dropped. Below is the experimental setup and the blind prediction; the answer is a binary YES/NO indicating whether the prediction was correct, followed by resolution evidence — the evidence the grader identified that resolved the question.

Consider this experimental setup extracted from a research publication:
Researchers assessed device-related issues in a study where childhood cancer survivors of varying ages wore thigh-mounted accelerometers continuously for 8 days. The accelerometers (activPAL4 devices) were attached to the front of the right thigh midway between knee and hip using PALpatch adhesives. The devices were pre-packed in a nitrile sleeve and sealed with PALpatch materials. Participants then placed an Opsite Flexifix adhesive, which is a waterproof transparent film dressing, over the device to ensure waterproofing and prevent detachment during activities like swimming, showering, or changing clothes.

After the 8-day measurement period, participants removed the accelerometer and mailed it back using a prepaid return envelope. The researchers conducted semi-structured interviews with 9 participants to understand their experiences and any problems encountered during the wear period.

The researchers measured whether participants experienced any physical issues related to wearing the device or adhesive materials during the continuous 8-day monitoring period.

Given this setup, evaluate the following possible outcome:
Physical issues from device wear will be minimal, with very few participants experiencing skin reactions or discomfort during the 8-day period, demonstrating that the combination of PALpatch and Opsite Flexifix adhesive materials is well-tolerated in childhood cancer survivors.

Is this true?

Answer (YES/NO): NO